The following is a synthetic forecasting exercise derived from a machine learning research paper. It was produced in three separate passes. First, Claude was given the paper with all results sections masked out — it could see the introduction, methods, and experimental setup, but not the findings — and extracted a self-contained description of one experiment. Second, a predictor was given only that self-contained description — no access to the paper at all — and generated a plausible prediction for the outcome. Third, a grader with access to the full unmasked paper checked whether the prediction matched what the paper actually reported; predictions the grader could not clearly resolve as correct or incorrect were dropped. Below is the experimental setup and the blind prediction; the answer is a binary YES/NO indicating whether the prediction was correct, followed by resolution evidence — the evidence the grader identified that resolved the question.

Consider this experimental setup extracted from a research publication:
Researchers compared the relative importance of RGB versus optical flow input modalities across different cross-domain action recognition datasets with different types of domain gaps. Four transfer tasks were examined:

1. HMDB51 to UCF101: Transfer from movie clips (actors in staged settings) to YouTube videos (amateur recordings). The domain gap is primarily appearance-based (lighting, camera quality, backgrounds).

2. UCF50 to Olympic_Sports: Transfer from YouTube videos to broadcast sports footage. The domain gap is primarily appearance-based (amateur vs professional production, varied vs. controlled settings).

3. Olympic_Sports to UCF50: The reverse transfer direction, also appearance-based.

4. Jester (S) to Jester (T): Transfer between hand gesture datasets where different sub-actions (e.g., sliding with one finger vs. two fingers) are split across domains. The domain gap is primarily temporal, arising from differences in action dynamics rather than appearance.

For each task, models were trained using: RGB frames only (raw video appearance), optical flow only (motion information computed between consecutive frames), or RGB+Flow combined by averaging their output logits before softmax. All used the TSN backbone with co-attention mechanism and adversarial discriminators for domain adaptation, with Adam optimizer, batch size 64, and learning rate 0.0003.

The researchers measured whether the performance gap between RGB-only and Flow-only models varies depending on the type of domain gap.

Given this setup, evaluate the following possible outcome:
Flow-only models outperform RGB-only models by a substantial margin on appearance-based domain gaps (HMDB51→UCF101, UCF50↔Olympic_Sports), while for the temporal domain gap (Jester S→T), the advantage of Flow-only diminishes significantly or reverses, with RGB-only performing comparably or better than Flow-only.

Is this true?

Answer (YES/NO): NO